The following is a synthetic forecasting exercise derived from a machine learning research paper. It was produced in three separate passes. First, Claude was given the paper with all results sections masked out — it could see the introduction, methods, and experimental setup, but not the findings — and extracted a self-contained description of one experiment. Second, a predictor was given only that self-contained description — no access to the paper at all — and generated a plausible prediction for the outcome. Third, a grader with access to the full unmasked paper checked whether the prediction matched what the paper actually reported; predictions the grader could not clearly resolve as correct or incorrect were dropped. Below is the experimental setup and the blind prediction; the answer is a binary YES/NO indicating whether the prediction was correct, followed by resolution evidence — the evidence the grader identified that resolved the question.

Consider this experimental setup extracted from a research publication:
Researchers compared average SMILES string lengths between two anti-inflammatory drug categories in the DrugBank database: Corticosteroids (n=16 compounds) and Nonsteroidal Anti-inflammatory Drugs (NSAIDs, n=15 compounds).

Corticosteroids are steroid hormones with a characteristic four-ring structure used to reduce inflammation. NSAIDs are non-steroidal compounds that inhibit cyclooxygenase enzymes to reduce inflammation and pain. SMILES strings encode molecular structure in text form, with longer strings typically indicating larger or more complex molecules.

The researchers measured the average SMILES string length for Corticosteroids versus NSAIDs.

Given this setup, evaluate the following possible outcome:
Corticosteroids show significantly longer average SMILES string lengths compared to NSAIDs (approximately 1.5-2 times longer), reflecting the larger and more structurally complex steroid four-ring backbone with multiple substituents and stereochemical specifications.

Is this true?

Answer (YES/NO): YES